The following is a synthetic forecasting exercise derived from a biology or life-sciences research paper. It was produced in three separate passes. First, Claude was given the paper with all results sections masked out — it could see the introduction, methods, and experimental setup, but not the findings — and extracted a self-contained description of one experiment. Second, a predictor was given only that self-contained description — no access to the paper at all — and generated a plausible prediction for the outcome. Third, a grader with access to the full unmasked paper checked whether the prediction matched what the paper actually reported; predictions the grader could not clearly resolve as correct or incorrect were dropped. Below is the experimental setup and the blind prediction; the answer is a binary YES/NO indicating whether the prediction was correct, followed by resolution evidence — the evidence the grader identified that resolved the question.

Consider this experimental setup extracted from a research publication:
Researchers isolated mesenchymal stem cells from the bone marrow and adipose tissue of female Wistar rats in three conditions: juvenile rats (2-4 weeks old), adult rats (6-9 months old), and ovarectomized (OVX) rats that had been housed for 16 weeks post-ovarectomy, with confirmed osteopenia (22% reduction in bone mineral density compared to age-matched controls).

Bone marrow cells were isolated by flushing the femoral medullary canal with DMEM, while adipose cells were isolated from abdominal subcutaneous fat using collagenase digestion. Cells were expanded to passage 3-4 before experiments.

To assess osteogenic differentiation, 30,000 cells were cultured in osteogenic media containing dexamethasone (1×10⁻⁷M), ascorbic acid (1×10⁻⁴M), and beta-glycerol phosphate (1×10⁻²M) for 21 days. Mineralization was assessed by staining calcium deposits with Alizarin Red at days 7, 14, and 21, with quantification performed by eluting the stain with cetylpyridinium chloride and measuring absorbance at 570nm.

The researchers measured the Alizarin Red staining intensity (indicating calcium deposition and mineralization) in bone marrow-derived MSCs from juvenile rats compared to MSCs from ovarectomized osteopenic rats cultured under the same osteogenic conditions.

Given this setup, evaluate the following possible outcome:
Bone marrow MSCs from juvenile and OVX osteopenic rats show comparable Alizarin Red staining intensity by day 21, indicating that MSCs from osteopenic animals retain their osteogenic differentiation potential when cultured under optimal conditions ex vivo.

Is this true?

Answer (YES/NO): NO